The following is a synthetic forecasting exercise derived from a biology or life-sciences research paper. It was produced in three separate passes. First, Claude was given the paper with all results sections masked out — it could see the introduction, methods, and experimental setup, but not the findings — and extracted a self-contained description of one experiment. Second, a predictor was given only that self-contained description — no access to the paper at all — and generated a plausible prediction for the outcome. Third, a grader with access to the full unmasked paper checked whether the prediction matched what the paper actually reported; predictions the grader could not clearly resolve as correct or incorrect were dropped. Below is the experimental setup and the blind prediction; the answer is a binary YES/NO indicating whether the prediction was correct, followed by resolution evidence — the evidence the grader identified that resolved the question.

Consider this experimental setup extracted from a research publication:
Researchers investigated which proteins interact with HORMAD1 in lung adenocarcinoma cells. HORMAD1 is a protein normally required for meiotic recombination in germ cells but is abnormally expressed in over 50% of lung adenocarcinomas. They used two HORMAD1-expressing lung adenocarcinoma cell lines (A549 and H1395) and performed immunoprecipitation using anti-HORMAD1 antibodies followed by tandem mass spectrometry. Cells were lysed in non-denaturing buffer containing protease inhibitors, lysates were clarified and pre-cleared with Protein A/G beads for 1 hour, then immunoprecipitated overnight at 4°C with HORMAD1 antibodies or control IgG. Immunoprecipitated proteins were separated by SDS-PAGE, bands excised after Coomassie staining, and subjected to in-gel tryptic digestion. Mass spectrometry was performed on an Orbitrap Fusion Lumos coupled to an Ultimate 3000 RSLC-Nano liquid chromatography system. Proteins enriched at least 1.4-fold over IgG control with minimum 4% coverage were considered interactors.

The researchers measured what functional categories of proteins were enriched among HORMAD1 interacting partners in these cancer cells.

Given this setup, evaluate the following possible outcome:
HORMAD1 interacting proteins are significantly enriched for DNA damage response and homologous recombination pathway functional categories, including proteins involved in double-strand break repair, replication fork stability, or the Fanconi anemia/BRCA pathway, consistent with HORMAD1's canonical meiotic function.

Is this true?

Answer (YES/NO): NO